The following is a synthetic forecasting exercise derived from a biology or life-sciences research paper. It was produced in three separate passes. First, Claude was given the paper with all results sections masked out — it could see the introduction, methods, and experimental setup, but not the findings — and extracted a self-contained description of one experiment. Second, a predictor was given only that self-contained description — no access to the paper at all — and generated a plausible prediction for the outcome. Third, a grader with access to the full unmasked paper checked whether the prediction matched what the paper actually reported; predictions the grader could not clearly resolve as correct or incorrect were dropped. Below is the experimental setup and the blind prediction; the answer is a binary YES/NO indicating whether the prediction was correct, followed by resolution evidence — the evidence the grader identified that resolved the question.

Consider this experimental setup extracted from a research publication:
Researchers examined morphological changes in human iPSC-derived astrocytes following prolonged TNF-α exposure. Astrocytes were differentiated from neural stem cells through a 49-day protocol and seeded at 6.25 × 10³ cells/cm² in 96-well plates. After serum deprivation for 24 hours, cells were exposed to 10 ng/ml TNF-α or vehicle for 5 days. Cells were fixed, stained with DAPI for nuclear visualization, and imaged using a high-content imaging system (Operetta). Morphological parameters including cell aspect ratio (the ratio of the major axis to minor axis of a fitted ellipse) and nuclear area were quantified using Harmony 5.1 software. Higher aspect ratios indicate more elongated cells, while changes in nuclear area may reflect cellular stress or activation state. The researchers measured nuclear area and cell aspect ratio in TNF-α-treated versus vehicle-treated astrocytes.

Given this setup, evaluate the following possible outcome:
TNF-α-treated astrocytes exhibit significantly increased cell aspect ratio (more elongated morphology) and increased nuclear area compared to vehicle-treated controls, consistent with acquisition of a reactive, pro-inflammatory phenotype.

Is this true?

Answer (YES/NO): NO